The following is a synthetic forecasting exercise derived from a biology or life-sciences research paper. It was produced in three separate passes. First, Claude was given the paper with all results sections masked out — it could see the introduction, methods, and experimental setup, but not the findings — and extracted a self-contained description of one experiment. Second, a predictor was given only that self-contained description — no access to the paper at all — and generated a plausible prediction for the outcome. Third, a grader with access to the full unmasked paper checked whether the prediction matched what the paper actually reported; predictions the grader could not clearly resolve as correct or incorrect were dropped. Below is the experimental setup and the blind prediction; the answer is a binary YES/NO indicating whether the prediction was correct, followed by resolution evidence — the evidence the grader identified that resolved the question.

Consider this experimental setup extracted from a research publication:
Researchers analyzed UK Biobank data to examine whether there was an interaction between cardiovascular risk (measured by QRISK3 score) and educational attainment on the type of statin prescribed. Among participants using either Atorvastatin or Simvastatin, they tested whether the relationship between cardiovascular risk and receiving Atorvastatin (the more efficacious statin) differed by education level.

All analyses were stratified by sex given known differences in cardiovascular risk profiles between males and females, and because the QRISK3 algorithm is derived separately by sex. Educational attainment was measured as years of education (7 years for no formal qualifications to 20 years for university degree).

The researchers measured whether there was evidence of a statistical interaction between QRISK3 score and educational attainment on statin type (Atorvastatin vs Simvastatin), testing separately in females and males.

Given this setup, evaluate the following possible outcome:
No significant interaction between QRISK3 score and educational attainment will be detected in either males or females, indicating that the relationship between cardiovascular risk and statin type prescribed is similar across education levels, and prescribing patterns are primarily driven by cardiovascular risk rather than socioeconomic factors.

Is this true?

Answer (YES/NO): NO